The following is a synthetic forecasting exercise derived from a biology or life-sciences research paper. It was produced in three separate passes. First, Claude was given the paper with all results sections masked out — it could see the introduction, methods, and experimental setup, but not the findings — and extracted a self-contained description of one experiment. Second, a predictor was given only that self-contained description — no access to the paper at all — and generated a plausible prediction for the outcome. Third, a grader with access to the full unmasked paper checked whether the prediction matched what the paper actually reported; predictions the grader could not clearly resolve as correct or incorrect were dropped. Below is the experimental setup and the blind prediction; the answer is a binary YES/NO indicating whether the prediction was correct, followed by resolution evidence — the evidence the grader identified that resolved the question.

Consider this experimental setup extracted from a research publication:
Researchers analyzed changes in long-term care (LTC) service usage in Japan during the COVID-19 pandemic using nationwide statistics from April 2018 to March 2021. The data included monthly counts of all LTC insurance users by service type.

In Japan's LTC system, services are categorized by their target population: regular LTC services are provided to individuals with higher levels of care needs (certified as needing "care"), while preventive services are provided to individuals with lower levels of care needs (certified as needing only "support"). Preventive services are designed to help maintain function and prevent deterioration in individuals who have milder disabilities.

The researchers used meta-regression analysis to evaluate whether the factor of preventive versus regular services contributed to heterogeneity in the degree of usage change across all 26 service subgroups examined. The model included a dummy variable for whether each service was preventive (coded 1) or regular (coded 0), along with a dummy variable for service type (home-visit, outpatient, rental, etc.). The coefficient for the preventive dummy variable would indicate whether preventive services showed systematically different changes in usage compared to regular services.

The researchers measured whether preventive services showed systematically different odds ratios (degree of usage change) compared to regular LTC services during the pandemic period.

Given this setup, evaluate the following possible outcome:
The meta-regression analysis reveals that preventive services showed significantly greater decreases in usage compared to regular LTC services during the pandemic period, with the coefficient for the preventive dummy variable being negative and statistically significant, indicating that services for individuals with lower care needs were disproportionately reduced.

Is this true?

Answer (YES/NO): NO